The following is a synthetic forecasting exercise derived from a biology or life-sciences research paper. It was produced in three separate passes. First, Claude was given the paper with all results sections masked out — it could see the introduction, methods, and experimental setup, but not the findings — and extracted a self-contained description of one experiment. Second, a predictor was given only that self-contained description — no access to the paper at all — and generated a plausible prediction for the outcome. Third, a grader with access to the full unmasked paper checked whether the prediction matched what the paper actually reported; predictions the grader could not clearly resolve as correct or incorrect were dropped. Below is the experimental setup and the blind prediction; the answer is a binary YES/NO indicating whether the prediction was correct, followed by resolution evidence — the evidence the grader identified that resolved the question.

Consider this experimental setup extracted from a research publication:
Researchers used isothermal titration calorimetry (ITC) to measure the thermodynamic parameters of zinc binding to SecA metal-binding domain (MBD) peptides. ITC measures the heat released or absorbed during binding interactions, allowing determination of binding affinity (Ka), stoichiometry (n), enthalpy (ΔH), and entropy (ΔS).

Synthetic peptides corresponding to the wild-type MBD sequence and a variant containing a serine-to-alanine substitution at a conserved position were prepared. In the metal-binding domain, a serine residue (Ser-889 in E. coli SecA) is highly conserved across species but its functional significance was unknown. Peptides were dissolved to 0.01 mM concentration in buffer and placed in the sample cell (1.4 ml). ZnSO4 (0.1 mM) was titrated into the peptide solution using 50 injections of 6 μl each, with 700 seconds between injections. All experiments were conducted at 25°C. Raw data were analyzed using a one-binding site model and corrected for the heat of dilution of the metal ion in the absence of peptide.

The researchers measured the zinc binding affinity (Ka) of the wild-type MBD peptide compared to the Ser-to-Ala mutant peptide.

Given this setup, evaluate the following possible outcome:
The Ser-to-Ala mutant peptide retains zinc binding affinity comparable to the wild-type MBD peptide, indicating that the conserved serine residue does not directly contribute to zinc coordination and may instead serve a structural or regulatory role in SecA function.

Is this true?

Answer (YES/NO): YES